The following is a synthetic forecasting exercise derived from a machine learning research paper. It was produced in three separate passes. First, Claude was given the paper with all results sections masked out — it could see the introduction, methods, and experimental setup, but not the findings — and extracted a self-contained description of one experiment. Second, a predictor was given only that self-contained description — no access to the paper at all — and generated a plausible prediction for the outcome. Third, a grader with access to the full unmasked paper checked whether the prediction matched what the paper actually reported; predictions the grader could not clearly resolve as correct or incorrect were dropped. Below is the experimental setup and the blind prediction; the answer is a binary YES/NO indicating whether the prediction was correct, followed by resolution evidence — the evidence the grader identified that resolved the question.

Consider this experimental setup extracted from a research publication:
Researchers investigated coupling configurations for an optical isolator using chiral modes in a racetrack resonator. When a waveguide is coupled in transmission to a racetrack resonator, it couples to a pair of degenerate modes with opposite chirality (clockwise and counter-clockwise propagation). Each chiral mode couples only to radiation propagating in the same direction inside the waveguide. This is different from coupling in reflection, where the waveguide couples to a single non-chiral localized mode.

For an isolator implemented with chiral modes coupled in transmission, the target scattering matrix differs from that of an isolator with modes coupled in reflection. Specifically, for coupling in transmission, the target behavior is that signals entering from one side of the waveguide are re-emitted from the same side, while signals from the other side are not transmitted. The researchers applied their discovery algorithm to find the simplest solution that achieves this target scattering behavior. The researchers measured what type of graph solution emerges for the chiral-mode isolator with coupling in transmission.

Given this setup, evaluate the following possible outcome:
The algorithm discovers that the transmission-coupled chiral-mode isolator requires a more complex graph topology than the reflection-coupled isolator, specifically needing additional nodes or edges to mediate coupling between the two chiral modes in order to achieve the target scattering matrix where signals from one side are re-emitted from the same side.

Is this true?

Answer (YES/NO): NO